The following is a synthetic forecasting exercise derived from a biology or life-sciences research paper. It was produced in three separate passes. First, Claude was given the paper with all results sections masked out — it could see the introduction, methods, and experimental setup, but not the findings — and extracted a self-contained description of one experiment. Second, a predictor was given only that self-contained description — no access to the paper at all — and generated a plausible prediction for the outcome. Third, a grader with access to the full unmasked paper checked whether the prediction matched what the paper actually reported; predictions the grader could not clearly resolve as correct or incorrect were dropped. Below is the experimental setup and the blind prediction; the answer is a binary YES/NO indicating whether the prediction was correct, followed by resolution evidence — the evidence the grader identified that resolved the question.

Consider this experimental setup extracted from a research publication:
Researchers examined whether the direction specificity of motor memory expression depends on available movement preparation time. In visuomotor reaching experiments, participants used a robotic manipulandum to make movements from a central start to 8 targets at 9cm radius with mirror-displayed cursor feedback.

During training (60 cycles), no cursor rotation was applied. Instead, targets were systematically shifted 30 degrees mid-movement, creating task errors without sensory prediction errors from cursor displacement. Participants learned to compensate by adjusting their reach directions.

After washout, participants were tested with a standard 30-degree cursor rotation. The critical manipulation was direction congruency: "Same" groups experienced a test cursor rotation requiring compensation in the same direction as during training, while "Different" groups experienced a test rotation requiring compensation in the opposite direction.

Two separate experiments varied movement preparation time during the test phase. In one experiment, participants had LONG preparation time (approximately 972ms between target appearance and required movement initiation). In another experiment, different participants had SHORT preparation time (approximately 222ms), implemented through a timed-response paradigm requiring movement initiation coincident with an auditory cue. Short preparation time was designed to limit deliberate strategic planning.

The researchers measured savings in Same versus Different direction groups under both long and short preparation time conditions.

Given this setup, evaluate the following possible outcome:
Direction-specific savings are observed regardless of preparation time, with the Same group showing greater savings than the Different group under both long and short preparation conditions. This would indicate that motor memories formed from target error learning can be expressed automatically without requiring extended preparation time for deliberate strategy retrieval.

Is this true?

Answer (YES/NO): NO